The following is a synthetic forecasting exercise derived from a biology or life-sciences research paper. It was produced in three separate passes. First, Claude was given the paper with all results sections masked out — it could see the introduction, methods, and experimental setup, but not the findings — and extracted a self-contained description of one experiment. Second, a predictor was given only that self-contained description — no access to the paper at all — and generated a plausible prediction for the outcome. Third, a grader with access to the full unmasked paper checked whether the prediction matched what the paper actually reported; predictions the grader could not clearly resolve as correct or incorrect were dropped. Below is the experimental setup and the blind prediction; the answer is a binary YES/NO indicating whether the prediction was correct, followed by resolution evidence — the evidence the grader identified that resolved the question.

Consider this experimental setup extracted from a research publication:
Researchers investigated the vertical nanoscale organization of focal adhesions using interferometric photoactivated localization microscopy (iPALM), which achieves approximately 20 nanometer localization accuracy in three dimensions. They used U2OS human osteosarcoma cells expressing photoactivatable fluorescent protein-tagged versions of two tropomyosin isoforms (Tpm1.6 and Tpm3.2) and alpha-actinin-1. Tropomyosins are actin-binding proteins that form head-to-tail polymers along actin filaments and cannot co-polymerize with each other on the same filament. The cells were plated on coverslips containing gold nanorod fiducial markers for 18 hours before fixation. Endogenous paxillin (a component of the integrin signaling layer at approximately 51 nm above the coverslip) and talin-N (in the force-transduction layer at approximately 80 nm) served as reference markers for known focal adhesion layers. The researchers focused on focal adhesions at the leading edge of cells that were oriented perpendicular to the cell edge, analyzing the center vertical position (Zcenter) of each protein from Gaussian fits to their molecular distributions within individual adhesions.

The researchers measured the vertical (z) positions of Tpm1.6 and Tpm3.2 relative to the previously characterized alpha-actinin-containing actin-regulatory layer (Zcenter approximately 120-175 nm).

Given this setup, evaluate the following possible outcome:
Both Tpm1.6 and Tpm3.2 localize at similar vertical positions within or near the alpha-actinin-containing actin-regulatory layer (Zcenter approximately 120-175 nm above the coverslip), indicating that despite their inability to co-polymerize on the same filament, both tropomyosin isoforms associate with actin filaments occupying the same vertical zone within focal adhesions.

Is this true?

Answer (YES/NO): NO